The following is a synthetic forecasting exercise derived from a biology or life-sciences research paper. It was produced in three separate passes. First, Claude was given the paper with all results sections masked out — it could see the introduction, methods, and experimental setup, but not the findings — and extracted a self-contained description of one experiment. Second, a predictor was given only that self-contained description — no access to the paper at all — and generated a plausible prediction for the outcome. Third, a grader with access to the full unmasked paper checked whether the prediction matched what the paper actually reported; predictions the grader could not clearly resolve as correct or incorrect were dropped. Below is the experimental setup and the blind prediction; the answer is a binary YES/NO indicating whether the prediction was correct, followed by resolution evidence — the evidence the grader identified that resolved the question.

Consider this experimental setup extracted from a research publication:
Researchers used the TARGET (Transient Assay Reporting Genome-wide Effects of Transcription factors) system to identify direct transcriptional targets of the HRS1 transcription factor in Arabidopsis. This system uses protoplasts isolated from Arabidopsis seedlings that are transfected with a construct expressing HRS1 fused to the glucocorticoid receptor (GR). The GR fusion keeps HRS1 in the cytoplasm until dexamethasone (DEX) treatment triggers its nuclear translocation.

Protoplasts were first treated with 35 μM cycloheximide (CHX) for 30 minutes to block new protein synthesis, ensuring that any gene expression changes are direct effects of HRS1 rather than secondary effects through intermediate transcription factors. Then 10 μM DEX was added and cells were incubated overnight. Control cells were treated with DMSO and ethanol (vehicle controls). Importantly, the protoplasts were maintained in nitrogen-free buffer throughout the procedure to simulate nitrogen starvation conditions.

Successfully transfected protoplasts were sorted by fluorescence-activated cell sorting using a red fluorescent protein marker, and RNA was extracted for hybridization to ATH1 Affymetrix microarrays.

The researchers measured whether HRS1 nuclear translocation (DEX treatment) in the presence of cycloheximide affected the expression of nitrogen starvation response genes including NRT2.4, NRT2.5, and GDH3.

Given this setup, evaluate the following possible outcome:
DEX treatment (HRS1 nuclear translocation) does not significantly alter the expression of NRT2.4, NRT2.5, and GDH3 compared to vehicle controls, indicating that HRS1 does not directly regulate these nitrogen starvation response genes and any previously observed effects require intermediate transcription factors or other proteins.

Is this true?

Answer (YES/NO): NO